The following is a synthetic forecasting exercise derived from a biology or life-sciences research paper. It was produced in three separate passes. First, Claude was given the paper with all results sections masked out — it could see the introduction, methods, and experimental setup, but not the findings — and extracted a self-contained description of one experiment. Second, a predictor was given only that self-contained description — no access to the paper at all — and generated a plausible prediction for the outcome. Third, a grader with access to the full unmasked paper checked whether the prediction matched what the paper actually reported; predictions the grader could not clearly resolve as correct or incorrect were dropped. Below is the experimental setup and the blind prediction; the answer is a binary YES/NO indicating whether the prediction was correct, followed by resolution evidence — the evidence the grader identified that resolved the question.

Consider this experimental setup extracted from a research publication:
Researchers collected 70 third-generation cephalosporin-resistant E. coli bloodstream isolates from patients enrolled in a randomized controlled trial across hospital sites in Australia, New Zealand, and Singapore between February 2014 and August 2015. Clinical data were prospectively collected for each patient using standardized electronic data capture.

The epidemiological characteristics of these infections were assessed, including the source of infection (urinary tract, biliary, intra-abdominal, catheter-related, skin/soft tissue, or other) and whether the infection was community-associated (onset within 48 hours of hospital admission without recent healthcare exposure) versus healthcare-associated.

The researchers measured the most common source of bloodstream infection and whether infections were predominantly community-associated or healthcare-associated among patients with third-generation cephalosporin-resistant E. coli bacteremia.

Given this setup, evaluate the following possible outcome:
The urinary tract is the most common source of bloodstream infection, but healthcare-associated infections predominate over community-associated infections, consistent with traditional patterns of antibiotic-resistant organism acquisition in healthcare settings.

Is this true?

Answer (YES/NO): NO